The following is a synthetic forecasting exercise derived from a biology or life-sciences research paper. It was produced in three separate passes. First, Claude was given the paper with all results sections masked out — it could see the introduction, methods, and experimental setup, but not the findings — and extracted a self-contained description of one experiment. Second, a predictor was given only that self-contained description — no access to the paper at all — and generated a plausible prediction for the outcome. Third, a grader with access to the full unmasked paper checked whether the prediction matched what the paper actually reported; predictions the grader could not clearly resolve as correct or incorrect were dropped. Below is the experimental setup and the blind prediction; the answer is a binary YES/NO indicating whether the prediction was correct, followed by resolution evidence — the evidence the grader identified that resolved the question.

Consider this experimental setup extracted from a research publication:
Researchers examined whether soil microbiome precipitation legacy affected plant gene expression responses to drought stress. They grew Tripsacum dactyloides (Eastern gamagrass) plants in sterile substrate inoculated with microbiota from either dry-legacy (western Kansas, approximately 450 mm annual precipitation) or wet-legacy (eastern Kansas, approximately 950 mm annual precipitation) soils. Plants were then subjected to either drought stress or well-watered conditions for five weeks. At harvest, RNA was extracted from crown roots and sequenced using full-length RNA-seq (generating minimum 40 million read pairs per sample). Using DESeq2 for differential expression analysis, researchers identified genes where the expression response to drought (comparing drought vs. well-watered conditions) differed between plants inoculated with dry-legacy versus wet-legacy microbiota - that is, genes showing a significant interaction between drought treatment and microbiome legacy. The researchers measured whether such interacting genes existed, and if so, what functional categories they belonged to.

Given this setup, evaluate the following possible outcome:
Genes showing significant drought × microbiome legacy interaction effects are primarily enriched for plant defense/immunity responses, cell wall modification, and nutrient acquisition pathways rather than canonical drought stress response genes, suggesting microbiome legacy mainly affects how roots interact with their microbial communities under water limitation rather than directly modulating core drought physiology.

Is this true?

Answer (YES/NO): NO